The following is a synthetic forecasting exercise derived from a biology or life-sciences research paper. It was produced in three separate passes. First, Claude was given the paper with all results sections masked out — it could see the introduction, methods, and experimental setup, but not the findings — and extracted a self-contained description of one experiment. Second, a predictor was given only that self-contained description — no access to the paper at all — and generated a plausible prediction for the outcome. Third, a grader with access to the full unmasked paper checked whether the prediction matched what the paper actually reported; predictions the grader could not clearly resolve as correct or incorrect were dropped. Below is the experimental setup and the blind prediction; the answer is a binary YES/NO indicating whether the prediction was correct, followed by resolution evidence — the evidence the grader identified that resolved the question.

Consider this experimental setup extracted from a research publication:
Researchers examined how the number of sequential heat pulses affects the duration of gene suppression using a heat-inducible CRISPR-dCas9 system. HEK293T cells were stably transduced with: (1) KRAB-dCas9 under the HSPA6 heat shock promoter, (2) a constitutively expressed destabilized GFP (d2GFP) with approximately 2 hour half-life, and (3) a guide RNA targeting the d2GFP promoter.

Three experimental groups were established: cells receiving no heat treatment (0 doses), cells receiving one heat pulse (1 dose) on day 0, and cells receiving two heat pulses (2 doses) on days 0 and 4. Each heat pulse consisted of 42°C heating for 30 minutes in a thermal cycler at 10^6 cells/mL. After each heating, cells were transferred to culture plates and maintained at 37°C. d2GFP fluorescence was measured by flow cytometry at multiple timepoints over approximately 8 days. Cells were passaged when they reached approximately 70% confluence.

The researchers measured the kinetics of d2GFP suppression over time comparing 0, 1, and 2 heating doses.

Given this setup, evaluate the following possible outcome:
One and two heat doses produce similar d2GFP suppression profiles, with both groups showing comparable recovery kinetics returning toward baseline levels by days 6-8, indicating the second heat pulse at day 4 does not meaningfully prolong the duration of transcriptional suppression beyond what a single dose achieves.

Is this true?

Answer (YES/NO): NO